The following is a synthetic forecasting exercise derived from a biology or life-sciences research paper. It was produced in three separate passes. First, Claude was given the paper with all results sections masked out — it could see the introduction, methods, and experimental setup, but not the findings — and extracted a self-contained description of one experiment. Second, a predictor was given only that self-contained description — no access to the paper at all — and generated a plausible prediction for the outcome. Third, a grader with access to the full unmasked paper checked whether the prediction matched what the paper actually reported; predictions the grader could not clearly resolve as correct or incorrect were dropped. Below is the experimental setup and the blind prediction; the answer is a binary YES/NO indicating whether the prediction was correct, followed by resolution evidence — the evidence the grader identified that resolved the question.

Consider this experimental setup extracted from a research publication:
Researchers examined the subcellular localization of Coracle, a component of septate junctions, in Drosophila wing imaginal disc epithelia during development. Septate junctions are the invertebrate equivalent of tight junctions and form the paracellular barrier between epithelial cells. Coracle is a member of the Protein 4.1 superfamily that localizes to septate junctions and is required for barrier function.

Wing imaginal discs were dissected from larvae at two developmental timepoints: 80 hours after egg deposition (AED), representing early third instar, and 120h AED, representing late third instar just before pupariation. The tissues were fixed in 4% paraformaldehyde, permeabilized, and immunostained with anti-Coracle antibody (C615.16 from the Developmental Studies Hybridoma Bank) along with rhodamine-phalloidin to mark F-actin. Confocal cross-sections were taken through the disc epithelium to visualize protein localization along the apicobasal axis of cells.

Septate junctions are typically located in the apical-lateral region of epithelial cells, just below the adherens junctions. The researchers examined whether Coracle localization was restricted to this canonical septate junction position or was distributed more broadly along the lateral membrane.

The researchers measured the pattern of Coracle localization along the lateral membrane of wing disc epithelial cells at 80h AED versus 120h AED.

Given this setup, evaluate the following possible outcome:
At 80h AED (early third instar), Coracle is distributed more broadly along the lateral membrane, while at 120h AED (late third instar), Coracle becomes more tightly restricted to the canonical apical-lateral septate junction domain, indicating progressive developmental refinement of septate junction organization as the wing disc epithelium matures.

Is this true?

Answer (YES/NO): YES